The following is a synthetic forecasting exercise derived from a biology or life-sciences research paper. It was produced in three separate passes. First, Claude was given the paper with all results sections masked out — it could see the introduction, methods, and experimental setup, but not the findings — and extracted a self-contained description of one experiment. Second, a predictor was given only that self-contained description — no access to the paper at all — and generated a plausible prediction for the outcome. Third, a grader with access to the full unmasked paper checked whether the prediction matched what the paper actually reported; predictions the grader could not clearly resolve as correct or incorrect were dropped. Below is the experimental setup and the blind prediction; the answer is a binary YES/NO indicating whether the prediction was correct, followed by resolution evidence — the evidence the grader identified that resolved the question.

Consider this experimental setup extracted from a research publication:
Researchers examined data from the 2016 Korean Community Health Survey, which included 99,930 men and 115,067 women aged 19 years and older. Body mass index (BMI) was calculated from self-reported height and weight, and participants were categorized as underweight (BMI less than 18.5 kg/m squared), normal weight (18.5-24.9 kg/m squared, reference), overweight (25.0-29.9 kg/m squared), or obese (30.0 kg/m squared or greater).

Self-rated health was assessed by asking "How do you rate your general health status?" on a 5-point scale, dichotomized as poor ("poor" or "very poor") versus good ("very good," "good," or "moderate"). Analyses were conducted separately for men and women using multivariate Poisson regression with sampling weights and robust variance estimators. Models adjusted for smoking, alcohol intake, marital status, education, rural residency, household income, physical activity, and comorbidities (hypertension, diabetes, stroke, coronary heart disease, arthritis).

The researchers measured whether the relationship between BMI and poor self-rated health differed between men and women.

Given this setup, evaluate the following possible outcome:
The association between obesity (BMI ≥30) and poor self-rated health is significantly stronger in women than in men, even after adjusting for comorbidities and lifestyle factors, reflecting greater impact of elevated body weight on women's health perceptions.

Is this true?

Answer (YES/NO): NO